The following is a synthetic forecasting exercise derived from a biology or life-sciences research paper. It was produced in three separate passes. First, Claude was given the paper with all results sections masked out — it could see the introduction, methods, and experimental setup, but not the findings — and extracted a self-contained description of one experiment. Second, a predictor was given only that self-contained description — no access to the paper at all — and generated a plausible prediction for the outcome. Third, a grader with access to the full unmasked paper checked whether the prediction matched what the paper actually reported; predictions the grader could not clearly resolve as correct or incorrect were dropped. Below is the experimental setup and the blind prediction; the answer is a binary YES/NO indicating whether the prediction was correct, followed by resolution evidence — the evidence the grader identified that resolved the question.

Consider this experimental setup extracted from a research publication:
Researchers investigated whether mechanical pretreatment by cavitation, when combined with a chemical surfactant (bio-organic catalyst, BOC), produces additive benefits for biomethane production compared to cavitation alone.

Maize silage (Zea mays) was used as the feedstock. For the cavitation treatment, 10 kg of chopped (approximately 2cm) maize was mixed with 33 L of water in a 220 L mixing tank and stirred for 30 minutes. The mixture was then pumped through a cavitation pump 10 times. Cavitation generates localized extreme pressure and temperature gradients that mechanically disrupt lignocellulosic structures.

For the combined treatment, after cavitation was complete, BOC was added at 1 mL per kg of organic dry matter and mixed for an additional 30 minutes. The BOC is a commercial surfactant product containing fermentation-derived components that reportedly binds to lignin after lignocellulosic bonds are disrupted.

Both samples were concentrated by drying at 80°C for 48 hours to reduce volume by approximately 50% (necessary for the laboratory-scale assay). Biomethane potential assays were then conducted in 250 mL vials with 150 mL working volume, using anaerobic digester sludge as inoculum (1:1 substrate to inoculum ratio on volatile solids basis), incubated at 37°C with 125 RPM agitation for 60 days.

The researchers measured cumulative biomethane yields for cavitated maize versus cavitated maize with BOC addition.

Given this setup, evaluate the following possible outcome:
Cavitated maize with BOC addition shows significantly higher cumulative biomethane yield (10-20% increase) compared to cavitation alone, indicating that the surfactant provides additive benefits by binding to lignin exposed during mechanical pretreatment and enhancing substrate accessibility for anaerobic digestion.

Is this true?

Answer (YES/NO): NO